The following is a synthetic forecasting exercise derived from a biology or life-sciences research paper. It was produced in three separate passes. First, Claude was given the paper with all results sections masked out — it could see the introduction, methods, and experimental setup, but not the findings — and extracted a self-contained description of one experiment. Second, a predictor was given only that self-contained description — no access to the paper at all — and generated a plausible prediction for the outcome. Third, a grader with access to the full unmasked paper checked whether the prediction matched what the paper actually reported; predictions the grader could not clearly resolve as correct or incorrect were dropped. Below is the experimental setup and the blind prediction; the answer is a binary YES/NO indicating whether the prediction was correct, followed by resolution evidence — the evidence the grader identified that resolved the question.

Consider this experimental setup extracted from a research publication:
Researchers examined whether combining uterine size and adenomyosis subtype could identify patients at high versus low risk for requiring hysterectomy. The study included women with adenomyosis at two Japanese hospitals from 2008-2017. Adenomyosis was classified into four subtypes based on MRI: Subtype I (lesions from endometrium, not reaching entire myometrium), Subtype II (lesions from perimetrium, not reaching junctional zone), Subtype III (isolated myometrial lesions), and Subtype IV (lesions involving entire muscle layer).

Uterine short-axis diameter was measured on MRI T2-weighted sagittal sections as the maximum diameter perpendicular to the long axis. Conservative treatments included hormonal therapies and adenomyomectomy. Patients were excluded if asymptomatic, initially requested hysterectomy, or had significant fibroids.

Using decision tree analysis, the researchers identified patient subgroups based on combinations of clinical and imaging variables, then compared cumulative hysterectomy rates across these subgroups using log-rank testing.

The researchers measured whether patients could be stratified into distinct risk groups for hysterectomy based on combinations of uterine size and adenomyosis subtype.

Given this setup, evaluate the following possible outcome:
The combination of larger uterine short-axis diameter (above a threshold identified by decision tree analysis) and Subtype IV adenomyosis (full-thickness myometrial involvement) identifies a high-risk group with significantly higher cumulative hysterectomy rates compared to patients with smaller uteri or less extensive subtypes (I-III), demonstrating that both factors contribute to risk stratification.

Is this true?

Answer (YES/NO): NO